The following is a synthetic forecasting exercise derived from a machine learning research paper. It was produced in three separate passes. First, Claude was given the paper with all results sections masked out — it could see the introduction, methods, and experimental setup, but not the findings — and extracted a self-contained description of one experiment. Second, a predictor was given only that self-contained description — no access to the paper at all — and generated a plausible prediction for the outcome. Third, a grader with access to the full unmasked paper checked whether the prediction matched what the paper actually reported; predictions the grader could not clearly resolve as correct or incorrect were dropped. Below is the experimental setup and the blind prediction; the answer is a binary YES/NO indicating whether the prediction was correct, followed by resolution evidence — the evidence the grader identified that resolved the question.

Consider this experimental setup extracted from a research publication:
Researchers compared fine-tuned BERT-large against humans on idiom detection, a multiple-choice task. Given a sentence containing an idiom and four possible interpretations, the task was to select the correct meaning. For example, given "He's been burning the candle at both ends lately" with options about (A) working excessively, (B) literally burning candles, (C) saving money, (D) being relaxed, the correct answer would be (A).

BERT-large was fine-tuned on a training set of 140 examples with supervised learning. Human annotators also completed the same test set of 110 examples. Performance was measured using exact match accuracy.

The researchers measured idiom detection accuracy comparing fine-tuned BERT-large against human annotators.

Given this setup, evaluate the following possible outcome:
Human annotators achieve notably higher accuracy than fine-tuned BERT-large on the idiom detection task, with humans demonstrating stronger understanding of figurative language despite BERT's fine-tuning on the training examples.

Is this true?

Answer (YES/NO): NO